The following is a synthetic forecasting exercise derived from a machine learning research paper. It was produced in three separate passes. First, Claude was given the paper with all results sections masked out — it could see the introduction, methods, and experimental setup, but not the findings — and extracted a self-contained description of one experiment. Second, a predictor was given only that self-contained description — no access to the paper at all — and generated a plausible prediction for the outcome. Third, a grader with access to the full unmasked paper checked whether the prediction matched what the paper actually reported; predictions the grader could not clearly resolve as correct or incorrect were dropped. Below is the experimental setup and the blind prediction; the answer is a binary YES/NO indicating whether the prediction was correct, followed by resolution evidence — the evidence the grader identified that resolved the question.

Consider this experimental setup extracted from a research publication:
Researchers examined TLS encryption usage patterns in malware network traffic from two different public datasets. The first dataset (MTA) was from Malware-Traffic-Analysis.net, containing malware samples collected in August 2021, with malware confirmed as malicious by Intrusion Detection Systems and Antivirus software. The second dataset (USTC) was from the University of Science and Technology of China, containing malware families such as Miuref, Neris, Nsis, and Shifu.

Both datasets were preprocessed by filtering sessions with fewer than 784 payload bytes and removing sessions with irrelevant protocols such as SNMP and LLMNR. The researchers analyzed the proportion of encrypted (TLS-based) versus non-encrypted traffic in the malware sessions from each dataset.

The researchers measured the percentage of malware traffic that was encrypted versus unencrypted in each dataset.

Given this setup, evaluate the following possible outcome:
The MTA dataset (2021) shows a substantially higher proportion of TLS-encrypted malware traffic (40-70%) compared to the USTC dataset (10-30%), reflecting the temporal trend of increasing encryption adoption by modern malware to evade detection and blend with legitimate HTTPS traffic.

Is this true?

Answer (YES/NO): NO